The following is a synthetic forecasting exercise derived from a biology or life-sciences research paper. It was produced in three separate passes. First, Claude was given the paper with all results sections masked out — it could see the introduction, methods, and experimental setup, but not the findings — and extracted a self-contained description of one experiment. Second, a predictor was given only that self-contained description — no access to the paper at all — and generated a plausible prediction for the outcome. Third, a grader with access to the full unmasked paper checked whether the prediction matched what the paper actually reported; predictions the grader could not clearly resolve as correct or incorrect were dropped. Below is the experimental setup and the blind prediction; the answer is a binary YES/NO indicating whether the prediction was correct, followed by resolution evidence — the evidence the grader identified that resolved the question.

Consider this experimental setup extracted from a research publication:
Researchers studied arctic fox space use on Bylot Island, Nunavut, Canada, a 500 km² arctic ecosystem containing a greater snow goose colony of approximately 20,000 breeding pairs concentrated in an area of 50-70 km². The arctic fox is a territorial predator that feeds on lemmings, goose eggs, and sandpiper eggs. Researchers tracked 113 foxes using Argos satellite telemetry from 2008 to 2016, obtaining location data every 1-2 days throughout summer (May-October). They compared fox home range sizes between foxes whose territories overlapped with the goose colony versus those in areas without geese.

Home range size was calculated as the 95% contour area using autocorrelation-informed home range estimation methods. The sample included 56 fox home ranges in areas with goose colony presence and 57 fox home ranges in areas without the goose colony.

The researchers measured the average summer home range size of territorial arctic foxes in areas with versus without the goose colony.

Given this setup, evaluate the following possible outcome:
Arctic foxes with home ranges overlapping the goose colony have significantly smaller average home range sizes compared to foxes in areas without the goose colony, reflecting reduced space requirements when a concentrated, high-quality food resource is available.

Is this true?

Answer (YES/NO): YES